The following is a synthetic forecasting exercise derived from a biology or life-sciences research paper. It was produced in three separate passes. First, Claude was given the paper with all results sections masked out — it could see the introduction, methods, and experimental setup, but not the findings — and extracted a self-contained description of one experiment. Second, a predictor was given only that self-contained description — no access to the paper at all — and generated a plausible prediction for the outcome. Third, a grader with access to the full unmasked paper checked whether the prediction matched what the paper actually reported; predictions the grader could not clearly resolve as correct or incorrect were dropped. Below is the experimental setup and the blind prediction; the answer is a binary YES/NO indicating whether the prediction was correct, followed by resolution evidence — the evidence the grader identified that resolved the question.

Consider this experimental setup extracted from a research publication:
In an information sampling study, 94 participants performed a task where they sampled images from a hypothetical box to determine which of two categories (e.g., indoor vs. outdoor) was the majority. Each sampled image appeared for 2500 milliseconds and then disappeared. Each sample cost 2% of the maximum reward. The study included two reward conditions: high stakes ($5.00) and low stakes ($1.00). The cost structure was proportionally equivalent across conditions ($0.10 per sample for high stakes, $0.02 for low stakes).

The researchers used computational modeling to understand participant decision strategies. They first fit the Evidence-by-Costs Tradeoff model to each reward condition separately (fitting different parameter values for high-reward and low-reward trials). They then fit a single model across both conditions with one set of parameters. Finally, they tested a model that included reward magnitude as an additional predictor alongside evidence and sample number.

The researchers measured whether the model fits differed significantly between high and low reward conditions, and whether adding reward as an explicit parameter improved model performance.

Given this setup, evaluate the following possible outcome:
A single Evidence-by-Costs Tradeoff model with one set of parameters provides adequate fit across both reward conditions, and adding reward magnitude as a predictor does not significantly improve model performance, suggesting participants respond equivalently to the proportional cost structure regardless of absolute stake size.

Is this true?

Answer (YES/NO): YES